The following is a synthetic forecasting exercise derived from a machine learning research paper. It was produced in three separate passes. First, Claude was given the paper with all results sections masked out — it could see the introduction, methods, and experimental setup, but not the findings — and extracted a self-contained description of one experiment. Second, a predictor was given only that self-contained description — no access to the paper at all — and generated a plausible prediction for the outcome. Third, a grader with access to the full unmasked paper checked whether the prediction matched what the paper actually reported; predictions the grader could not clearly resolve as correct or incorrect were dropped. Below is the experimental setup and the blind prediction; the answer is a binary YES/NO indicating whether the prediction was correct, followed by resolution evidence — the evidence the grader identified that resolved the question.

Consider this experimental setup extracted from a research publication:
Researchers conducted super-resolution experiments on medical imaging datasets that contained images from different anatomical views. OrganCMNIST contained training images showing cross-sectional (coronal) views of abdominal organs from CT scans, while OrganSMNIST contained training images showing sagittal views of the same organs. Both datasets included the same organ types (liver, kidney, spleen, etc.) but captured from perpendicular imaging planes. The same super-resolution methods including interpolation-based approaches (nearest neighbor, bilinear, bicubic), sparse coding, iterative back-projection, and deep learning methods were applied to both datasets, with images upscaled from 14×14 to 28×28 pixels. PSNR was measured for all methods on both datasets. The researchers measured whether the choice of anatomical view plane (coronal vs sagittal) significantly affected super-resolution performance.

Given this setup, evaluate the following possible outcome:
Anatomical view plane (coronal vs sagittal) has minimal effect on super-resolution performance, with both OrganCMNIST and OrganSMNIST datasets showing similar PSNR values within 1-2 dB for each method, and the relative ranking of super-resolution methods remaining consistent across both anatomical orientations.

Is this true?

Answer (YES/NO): YES